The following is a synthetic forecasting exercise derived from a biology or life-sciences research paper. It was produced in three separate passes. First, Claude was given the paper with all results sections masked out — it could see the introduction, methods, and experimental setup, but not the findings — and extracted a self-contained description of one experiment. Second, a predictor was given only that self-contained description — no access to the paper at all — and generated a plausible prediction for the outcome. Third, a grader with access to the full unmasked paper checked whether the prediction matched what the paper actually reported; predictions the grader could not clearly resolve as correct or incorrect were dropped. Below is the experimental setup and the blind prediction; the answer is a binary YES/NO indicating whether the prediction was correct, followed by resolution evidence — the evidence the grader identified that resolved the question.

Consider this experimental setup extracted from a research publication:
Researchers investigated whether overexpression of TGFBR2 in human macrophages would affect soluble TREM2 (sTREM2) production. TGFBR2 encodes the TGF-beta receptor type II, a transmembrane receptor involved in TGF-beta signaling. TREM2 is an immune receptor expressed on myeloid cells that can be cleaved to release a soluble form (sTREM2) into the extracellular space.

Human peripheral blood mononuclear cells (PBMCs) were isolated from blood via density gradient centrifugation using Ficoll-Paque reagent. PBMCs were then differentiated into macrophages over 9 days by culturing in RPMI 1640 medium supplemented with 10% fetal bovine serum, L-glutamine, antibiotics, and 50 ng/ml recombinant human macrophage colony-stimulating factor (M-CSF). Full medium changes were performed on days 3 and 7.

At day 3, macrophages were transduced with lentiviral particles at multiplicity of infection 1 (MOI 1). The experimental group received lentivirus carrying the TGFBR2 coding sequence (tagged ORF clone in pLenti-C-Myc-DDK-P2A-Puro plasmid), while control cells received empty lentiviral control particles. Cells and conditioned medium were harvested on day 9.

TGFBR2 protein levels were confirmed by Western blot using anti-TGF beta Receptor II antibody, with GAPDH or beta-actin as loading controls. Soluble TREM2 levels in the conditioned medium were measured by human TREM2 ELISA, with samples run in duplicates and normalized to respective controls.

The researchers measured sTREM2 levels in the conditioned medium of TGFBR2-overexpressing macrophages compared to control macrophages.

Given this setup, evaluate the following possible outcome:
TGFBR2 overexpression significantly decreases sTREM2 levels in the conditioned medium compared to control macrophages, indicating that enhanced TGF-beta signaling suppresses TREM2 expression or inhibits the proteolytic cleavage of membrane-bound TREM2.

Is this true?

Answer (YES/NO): NO